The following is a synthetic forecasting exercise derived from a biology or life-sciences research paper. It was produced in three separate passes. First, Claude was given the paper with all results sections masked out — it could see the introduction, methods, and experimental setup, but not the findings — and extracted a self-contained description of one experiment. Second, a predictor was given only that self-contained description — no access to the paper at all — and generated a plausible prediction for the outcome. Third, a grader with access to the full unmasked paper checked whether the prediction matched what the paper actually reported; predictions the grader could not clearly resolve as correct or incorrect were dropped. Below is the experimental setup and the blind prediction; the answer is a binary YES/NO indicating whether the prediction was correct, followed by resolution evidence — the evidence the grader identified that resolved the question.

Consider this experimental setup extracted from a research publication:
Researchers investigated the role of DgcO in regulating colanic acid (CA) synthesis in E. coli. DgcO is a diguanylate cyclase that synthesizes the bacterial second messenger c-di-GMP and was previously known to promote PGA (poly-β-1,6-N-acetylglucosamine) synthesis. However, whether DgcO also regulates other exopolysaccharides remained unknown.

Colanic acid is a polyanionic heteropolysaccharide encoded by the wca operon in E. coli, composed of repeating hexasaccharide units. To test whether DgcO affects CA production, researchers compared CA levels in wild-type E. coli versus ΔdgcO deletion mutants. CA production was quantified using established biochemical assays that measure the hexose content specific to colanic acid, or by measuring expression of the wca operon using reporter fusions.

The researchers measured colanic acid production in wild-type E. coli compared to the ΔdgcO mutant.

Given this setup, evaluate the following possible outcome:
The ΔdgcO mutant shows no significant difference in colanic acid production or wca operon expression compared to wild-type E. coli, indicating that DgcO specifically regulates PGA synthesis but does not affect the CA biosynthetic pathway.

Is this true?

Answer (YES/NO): NO